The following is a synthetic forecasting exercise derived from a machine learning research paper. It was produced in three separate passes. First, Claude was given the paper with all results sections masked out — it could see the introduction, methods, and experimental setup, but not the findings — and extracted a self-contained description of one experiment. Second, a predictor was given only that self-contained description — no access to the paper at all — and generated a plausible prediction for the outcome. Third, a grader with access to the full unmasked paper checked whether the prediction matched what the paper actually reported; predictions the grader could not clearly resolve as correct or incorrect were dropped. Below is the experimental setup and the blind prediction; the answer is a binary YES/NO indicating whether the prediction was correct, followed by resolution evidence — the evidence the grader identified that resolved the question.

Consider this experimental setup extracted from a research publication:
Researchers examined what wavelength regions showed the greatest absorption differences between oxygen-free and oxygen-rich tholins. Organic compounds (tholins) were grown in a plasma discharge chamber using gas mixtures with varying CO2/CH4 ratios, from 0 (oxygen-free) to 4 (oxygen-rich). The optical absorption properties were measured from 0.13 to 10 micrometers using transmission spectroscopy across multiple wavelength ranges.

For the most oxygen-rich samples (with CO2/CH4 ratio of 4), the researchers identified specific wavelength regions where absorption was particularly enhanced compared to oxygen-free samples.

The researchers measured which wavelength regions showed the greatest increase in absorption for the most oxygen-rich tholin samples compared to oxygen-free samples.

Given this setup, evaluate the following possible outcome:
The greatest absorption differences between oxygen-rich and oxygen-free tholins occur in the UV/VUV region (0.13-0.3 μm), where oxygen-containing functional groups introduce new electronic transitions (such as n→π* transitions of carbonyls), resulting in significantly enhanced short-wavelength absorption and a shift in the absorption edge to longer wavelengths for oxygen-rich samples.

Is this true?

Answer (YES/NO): NO